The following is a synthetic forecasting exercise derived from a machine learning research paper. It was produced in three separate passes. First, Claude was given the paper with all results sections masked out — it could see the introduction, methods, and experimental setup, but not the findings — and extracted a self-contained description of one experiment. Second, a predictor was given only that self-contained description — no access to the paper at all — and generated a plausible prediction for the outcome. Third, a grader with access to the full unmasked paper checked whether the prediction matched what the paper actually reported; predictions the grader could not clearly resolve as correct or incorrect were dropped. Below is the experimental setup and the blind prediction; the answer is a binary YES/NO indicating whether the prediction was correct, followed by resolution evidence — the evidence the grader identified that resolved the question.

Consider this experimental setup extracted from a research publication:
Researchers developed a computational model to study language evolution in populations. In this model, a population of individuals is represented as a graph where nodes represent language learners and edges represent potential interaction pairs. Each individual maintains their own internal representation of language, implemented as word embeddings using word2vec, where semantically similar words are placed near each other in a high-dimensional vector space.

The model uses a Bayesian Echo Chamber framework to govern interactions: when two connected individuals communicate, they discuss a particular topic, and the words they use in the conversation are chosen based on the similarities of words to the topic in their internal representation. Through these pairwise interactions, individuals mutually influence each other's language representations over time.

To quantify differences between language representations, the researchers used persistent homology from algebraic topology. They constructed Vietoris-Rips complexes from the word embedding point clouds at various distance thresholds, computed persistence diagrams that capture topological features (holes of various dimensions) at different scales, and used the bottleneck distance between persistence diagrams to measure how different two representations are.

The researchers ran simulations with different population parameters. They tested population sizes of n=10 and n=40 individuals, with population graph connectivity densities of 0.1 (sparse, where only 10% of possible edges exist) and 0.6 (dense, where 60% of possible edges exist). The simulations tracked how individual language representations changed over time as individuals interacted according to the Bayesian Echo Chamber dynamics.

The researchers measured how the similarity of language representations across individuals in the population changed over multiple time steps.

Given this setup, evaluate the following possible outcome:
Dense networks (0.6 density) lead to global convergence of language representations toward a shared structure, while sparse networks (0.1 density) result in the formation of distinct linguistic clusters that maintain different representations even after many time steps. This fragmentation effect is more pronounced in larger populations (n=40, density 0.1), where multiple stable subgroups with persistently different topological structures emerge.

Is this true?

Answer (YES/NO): NO